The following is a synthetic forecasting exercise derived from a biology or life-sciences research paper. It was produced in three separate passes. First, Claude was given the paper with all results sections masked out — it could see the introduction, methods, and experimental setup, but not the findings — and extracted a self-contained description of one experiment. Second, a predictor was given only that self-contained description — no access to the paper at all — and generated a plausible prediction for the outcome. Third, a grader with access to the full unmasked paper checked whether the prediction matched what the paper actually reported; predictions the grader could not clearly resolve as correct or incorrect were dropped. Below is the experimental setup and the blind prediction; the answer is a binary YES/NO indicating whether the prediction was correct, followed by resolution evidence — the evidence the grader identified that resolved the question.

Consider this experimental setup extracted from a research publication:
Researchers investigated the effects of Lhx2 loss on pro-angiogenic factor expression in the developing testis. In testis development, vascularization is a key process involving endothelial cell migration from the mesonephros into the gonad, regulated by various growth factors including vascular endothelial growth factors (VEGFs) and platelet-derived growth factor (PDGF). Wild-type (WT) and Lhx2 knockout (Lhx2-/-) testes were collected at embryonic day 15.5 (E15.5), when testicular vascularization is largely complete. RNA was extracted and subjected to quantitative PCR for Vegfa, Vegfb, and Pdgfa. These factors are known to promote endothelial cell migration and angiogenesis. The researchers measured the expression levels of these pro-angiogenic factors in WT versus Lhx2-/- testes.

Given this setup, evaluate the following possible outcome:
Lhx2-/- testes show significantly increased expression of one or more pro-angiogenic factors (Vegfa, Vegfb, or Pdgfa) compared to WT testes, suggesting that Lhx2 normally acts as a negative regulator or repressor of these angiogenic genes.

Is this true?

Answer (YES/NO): YES